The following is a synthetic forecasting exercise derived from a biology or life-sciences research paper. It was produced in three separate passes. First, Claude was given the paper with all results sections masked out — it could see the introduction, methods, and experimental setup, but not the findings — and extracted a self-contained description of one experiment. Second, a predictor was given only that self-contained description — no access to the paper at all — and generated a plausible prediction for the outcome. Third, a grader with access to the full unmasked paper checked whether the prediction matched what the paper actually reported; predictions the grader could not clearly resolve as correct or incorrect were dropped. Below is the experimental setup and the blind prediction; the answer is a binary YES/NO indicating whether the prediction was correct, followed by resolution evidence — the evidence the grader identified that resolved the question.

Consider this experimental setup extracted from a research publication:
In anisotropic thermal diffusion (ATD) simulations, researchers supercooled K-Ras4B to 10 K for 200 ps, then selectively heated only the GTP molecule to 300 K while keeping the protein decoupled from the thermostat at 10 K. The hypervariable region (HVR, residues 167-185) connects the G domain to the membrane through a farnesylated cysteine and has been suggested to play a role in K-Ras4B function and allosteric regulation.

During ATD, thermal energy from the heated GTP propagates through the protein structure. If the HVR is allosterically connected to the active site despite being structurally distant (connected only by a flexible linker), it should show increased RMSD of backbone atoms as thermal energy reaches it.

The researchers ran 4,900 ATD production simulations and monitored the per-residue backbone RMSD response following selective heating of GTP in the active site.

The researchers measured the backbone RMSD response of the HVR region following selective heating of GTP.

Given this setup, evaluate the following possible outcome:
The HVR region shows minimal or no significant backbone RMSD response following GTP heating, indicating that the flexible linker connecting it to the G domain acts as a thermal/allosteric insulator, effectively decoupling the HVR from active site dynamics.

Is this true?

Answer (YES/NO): NO